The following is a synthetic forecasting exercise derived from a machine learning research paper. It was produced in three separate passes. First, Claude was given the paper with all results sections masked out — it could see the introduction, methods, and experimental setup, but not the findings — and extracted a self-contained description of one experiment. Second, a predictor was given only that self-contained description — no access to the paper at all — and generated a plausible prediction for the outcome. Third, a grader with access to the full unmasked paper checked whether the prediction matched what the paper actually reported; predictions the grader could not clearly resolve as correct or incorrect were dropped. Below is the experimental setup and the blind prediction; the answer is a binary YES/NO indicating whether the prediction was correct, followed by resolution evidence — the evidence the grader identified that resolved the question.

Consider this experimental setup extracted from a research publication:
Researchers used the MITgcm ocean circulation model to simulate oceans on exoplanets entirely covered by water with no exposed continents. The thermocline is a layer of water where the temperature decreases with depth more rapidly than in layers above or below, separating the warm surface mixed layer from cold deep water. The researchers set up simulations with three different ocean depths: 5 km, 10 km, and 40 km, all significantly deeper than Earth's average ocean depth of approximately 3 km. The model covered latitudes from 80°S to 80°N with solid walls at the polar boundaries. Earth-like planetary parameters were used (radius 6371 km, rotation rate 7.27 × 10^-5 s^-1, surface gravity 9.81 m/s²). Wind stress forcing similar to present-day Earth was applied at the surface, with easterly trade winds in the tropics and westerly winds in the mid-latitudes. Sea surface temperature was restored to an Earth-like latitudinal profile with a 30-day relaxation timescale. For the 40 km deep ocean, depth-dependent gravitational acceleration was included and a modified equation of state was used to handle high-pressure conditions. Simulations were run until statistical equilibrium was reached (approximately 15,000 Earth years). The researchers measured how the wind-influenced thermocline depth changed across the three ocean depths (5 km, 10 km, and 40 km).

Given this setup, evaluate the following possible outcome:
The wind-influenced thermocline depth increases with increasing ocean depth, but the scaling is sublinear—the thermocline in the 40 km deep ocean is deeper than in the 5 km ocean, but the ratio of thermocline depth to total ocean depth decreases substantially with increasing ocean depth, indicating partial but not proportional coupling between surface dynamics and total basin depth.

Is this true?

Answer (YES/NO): NO